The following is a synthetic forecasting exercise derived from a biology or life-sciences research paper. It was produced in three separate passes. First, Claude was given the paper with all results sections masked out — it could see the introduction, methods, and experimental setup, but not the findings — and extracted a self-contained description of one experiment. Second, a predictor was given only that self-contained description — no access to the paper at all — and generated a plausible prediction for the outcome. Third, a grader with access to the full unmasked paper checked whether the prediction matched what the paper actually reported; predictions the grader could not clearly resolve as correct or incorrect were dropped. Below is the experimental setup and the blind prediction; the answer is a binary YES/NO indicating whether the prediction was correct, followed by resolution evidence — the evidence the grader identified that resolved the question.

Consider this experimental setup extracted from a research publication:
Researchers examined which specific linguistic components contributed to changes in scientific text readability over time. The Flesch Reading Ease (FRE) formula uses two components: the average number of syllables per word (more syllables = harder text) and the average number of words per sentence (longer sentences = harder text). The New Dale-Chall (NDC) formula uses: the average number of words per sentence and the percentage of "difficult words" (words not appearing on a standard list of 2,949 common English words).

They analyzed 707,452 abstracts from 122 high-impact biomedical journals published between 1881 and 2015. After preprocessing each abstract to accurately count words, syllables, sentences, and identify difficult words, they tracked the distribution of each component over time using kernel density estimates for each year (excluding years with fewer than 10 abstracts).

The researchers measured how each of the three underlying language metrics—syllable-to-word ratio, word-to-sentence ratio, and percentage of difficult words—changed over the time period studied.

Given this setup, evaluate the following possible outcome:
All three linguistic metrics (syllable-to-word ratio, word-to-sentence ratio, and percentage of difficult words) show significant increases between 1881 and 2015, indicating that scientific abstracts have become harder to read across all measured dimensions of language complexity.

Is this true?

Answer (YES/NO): NO